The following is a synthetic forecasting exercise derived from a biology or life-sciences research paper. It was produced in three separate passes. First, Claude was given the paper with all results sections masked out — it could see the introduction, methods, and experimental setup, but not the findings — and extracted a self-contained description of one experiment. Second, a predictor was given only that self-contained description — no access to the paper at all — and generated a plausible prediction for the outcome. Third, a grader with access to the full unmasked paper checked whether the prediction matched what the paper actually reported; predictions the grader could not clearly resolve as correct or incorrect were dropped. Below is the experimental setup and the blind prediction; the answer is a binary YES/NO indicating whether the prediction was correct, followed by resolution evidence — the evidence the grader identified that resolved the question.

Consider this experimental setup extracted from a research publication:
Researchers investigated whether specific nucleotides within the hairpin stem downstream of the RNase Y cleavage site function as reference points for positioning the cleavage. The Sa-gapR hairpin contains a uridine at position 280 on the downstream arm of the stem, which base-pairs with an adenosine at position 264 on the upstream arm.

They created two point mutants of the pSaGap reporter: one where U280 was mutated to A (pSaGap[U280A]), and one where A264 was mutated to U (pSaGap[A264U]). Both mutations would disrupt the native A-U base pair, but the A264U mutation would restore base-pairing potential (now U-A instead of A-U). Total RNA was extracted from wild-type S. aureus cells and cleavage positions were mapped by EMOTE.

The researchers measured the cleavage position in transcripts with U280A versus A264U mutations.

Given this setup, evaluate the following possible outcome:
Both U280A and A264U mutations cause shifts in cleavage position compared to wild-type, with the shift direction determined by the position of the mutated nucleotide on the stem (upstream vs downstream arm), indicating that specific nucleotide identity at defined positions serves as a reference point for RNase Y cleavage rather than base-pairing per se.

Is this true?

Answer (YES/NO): NO